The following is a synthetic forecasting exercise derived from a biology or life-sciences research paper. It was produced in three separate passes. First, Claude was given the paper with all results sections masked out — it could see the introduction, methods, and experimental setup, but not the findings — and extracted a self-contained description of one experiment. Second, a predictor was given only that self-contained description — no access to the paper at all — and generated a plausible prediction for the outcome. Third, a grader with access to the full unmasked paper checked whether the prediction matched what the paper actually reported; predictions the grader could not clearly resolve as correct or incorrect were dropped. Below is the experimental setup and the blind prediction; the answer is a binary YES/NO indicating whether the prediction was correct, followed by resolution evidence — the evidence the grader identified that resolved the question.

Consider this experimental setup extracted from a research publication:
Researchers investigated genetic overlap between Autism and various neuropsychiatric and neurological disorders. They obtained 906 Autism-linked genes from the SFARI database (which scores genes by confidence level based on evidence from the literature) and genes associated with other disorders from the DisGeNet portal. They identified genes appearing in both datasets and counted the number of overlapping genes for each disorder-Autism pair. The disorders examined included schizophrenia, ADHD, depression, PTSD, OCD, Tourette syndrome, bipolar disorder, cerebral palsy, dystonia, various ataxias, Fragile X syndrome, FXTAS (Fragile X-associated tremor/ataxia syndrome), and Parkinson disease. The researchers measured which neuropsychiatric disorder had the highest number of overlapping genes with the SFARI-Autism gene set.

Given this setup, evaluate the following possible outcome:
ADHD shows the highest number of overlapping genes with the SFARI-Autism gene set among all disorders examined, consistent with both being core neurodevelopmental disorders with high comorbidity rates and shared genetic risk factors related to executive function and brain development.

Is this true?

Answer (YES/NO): NO